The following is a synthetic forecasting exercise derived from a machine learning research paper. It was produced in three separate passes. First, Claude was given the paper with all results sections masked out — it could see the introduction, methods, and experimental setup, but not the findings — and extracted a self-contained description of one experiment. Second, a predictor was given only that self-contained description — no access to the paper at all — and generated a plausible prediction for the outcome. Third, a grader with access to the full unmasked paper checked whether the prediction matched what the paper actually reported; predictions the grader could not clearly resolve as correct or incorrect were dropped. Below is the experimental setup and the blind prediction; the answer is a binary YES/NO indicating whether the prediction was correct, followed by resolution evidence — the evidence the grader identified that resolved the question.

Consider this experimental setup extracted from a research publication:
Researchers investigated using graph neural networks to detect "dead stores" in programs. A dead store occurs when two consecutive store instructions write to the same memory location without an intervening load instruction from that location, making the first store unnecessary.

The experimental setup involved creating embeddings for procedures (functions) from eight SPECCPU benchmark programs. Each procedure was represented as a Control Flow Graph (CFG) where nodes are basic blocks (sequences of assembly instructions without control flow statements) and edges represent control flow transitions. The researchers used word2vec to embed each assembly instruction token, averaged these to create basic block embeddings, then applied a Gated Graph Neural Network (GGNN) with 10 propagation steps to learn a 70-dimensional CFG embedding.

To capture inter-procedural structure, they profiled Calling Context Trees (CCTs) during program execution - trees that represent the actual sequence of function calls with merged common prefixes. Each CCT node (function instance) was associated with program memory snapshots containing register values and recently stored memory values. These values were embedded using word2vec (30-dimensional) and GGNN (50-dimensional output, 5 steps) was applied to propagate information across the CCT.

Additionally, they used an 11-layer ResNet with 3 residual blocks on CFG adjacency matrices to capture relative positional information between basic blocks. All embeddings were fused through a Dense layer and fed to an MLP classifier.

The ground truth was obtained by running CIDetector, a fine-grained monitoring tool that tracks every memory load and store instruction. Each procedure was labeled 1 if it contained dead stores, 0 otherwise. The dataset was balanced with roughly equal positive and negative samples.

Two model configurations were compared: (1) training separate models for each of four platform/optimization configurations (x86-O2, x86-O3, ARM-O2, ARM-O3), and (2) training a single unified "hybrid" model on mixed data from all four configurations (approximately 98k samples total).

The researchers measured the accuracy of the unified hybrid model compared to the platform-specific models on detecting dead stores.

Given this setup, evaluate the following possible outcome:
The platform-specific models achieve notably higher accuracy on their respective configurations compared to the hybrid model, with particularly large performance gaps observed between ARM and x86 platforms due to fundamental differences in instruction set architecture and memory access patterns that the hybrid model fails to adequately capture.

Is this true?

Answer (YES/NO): NO